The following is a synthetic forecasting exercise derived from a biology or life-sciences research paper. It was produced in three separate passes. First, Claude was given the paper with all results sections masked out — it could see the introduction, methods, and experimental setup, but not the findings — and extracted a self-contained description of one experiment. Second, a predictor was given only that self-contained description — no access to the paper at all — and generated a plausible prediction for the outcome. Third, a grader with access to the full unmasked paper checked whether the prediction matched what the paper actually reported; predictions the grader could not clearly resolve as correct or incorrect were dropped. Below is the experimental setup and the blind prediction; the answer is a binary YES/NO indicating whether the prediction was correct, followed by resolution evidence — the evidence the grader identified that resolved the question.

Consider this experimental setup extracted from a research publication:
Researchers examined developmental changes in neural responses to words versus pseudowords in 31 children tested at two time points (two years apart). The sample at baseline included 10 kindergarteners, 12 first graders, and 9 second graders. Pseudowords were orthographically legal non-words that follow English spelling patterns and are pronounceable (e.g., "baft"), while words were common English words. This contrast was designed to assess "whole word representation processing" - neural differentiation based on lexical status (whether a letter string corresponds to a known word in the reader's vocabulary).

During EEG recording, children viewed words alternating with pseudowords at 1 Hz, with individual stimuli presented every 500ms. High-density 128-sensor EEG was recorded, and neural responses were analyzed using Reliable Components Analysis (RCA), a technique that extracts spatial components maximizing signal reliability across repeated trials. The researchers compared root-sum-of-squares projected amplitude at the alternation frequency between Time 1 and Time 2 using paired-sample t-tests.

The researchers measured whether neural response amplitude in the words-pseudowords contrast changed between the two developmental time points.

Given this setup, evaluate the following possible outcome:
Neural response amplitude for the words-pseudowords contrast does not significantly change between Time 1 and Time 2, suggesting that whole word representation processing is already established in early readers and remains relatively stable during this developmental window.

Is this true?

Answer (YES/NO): YES